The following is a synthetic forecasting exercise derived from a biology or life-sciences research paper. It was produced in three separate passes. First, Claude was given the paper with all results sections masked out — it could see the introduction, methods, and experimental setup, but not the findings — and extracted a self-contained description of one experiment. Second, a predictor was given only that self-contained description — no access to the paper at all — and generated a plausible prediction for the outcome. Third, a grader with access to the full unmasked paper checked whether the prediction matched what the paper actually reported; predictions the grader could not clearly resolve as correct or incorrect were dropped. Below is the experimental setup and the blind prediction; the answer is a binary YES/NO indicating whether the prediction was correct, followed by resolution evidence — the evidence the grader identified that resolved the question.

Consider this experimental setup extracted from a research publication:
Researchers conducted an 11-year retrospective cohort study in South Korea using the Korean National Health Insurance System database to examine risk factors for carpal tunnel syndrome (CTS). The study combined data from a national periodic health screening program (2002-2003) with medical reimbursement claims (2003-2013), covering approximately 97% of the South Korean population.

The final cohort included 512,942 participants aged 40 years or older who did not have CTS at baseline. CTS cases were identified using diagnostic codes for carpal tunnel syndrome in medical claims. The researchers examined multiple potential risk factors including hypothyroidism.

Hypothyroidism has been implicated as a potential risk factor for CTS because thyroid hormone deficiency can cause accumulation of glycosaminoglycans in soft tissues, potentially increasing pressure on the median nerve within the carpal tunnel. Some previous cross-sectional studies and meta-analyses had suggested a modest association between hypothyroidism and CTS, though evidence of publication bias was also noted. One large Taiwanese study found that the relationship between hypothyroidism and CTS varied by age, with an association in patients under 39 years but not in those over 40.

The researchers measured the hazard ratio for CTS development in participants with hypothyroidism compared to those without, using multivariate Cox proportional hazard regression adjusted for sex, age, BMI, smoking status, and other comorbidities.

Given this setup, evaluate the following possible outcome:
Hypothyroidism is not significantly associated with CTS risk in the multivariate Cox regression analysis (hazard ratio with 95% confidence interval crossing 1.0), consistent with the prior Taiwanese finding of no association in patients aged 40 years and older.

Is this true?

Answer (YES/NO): YES